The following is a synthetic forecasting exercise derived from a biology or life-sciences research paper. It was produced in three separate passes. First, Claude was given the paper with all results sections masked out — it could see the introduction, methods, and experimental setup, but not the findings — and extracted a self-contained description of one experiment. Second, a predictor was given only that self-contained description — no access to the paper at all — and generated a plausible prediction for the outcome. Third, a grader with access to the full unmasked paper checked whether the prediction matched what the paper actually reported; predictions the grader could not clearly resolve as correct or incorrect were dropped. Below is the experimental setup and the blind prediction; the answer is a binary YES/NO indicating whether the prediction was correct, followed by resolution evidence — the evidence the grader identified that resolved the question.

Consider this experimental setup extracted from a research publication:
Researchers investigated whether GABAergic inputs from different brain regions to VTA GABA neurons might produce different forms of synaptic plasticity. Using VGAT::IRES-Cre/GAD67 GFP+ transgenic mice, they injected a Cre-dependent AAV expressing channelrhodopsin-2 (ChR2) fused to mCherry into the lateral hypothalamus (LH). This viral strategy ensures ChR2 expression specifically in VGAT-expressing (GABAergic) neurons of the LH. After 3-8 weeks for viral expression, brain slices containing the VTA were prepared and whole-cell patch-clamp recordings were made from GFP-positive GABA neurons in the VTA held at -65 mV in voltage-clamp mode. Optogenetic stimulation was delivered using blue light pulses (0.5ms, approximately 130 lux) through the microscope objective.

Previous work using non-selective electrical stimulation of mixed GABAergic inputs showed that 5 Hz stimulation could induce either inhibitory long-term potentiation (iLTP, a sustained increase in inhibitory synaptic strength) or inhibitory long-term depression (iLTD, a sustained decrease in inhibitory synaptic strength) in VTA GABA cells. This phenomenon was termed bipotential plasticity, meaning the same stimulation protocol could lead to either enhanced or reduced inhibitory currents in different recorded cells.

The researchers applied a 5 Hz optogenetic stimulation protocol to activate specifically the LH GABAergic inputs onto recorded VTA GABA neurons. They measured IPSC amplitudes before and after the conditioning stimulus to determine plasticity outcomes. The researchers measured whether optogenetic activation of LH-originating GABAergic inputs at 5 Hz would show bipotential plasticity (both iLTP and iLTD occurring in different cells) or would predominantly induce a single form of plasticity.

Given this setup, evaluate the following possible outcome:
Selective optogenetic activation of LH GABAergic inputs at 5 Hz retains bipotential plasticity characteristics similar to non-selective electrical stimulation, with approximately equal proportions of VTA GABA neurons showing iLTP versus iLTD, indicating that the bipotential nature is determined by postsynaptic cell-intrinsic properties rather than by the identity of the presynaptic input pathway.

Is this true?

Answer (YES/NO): NO